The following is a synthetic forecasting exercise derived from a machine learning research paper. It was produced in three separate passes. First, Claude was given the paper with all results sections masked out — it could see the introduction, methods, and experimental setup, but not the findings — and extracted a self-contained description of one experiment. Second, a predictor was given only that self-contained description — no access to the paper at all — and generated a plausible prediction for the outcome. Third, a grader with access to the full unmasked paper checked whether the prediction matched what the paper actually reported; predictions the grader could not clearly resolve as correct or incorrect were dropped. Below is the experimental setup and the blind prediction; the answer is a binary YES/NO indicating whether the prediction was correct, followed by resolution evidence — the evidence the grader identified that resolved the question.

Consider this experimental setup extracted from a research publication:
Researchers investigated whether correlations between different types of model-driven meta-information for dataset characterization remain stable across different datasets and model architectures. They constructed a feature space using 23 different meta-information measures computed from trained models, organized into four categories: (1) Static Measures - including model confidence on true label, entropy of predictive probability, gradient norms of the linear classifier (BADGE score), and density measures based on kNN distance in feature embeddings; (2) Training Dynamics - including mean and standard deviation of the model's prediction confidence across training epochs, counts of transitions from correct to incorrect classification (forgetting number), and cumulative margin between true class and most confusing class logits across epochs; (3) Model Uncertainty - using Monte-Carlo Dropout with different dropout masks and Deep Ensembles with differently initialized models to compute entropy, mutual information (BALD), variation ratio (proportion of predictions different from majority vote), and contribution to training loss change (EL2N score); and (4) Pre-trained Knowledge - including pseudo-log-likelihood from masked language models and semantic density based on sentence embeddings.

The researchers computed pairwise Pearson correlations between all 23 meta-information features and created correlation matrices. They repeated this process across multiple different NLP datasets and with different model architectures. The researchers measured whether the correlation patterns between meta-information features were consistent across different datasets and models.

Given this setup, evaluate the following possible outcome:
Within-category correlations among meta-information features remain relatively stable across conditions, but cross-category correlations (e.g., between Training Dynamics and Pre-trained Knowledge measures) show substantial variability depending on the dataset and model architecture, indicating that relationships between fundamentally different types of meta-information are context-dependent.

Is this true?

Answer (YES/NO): NO